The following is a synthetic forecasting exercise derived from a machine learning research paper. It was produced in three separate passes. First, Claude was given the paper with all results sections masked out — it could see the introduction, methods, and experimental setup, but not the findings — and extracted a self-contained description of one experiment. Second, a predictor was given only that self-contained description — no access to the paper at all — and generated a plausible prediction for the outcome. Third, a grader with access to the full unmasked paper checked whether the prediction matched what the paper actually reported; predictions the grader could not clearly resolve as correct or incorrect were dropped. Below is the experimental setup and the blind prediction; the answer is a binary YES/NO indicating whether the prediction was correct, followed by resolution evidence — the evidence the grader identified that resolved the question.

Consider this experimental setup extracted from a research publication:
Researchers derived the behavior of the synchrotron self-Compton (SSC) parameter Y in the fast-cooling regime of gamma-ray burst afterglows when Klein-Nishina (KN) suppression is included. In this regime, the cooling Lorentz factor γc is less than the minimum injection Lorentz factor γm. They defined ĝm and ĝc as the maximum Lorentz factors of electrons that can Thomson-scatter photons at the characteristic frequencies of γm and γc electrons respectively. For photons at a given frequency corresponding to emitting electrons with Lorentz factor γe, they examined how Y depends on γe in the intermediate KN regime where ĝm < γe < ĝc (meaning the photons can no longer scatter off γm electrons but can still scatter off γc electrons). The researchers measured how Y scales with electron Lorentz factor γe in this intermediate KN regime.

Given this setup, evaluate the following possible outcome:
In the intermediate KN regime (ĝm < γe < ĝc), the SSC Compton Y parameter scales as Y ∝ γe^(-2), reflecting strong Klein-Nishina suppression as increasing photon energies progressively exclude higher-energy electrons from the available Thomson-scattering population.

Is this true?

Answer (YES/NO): NO